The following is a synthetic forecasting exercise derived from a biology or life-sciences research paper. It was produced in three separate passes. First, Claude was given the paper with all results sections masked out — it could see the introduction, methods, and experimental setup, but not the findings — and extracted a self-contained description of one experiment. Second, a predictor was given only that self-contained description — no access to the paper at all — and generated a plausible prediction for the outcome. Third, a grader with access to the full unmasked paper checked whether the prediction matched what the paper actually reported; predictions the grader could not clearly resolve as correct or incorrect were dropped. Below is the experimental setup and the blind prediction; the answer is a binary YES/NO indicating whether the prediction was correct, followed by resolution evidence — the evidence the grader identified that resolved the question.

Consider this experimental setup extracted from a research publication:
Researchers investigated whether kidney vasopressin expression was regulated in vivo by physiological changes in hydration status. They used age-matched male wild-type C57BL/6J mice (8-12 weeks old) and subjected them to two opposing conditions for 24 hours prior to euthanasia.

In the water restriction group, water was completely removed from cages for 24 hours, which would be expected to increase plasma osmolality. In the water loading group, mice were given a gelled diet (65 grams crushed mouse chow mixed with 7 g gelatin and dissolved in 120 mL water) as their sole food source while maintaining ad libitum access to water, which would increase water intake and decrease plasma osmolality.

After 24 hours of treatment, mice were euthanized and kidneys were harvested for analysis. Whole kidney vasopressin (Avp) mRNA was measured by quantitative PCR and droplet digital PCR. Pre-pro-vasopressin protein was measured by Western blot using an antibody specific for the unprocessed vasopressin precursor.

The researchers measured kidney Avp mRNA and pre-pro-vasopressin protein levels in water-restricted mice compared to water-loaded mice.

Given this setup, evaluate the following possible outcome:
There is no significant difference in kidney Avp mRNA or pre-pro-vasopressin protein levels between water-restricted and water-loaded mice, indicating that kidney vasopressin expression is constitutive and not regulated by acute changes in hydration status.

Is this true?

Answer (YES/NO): NO